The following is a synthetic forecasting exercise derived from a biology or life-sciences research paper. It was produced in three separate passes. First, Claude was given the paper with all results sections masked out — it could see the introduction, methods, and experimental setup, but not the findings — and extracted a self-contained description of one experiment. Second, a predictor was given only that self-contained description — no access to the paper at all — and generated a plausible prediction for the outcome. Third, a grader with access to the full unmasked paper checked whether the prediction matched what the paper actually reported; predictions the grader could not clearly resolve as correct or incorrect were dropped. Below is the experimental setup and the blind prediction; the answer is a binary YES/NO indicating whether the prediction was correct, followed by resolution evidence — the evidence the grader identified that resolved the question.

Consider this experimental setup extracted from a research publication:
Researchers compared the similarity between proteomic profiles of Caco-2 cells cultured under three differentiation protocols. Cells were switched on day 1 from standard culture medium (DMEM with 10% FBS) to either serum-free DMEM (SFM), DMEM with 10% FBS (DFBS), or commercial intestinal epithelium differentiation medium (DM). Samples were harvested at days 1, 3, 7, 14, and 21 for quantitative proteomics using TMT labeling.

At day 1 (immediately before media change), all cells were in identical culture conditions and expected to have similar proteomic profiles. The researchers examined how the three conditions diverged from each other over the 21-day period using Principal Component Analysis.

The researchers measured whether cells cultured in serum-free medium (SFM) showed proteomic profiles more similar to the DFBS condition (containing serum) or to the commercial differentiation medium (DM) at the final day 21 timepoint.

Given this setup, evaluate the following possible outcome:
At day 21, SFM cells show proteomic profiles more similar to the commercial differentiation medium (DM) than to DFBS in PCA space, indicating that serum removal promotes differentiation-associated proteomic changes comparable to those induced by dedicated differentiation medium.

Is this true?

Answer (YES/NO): NO